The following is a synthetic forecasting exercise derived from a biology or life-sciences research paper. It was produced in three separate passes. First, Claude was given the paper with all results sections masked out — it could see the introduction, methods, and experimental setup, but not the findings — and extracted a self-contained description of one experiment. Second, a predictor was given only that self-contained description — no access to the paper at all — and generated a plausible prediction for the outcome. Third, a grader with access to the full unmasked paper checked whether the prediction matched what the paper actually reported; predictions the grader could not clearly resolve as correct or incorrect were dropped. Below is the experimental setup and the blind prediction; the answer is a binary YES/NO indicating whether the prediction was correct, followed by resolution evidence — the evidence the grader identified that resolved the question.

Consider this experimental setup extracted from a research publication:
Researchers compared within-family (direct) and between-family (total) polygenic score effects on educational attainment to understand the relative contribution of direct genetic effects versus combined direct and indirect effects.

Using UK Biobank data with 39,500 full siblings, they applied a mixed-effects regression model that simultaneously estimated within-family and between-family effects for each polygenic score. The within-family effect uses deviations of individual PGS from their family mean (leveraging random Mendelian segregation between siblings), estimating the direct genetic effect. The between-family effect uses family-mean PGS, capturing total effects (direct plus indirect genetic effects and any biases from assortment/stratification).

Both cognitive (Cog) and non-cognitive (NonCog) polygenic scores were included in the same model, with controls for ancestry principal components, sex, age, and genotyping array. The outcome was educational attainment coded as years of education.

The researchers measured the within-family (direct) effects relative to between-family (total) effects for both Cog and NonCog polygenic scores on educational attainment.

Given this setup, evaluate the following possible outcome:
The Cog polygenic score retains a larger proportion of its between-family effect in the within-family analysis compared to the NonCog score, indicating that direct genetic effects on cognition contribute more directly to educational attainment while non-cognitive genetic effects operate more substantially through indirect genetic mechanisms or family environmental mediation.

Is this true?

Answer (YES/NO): NO